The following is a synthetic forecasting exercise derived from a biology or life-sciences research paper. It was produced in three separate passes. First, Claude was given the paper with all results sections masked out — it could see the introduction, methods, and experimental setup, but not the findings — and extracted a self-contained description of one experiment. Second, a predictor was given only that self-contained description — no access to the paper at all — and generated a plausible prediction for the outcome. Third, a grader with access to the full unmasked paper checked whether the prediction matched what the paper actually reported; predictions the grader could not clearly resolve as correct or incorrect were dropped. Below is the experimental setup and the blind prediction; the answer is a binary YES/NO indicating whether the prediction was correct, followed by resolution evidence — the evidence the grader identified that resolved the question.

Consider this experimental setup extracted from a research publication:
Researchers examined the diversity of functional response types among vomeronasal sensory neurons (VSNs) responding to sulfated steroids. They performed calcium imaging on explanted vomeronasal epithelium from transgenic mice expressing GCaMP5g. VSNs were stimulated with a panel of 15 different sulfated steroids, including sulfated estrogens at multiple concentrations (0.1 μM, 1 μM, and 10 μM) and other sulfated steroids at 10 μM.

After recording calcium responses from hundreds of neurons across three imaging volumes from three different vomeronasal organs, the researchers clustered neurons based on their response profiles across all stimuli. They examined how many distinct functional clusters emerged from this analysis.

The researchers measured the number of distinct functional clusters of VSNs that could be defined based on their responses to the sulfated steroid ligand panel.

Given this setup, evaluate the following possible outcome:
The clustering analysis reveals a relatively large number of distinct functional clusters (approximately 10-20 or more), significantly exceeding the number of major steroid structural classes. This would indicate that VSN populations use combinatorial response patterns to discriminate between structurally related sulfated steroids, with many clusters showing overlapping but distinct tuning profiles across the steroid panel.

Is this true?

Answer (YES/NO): YES